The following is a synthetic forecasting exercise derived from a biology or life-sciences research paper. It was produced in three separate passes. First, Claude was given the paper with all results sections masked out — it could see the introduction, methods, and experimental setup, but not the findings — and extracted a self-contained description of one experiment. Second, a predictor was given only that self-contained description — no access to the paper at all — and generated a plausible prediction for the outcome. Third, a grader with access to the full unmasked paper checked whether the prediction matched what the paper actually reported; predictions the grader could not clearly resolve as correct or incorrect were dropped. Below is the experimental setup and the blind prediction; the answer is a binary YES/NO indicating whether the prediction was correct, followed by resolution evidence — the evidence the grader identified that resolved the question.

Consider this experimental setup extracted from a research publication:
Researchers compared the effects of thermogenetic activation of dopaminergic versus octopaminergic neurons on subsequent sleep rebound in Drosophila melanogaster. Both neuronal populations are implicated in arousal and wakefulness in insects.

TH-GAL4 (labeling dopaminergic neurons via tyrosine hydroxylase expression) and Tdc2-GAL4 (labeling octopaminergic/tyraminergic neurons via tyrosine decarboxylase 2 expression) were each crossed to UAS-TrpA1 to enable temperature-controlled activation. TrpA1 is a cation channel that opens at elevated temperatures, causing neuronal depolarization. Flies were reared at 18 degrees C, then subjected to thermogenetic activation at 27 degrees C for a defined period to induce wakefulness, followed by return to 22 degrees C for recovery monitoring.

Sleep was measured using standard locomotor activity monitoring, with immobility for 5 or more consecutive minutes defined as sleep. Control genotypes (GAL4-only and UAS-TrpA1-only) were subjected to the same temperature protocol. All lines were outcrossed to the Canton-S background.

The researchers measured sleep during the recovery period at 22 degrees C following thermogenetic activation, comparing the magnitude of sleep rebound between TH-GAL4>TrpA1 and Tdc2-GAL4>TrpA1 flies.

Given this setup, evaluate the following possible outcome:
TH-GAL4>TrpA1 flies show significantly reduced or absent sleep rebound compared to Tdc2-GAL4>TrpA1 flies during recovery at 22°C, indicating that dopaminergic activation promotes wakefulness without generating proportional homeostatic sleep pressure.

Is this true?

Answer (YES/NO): NO